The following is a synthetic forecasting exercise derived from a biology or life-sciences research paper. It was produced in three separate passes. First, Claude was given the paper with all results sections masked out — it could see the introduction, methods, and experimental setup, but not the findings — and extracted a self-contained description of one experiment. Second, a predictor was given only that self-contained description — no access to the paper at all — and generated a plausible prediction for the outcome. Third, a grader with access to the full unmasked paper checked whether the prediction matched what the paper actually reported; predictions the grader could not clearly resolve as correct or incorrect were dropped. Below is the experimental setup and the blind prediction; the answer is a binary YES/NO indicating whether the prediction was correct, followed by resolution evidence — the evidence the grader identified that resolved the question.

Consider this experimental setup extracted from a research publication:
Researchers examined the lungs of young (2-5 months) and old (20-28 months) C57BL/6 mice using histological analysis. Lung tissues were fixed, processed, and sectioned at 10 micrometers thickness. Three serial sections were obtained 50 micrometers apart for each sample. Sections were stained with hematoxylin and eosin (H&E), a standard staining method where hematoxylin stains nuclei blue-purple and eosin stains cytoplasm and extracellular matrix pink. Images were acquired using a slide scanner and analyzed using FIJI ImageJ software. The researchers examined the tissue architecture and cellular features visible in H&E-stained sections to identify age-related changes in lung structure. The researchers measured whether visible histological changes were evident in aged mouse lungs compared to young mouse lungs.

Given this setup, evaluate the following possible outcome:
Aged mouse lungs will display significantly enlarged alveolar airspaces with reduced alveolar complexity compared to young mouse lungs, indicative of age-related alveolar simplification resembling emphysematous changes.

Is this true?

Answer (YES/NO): NO